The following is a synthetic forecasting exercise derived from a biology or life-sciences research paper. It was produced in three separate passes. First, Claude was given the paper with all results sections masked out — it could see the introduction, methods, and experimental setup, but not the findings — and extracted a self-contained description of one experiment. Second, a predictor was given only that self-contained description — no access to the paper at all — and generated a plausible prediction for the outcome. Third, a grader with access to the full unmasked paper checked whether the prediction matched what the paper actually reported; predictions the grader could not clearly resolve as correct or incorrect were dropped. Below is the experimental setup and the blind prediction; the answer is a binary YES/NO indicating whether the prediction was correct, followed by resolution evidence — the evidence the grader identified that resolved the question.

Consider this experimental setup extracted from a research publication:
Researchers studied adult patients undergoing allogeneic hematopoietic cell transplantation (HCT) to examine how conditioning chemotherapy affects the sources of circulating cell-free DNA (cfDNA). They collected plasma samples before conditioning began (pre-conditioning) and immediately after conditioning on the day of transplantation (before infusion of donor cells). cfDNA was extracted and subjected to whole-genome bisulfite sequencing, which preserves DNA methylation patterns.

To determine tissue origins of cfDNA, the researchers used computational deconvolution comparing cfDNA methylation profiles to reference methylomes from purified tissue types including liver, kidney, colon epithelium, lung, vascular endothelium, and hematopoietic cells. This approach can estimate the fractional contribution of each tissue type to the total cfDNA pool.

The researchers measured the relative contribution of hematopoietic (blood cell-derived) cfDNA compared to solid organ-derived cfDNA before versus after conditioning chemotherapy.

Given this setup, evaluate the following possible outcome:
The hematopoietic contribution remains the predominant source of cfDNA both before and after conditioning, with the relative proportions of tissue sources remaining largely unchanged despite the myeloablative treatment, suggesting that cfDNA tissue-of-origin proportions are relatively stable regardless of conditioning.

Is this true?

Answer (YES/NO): NO